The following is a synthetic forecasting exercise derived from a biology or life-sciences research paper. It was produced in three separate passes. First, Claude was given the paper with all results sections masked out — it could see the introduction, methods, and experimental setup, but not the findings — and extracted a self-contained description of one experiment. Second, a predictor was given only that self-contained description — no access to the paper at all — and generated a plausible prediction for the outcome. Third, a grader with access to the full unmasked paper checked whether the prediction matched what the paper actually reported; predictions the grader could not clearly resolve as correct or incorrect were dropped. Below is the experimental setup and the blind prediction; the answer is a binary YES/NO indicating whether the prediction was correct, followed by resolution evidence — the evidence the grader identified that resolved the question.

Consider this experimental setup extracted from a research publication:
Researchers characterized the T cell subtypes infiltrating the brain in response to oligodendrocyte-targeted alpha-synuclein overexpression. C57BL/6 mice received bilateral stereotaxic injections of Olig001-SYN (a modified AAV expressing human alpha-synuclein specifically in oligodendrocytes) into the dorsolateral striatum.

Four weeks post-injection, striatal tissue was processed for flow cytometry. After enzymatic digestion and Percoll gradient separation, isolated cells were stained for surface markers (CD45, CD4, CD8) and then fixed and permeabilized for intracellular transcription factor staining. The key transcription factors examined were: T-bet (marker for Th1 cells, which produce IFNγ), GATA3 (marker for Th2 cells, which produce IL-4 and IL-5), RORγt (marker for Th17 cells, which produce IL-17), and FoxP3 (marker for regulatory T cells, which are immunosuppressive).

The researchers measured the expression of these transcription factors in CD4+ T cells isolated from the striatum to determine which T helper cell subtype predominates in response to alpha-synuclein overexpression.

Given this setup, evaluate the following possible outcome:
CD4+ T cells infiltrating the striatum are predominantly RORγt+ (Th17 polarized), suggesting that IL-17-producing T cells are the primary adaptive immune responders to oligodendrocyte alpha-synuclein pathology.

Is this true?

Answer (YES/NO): NO